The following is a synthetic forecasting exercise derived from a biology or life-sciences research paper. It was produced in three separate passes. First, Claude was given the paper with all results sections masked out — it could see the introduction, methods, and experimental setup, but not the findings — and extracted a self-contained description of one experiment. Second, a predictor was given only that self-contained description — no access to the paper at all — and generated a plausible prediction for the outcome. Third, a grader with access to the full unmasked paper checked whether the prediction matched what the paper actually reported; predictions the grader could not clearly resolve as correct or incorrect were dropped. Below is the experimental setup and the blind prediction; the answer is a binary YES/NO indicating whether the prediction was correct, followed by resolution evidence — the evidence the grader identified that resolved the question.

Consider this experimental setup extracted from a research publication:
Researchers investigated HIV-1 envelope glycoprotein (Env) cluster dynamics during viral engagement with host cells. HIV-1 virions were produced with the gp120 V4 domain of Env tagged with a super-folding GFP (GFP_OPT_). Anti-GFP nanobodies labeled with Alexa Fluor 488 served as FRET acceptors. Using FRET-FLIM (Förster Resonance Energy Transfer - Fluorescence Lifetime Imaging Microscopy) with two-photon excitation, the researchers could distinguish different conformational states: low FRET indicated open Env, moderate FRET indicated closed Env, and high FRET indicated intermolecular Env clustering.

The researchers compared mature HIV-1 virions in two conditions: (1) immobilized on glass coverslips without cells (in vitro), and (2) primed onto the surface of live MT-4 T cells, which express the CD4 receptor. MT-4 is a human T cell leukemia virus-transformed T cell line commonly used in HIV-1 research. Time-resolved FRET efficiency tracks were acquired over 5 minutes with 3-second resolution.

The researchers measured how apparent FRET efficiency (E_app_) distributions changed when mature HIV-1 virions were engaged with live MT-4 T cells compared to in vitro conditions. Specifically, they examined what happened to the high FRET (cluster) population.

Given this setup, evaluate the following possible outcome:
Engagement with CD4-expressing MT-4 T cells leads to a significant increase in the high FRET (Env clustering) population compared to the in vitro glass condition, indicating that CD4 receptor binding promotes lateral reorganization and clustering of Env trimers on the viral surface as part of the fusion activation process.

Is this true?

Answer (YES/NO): NO